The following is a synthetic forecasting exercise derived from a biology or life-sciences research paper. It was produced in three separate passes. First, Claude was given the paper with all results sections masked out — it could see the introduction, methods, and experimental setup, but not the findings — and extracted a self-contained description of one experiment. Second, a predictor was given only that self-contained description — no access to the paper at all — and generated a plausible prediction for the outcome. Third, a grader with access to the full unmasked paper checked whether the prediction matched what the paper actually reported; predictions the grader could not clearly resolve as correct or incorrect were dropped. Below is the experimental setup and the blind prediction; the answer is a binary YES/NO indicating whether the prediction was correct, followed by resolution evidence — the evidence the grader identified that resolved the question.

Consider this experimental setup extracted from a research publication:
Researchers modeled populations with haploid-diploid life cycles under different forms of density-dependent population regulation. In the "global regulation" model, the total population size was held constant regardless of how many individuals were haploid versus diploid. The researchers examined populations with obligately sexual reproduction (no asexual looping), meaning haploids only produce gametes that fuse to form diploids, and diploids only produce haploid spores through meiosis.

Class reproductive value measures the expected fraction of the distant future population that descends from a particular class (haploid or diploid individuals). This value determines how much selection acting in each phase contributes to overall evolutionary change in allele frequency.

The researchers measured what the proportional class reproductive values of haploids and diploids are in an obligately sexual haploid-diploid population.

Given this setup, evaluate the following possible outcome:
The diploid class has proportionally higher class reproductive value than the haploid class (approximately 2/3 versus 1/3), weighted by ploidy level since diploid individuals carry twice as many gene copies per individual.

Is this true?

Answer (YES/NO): NO